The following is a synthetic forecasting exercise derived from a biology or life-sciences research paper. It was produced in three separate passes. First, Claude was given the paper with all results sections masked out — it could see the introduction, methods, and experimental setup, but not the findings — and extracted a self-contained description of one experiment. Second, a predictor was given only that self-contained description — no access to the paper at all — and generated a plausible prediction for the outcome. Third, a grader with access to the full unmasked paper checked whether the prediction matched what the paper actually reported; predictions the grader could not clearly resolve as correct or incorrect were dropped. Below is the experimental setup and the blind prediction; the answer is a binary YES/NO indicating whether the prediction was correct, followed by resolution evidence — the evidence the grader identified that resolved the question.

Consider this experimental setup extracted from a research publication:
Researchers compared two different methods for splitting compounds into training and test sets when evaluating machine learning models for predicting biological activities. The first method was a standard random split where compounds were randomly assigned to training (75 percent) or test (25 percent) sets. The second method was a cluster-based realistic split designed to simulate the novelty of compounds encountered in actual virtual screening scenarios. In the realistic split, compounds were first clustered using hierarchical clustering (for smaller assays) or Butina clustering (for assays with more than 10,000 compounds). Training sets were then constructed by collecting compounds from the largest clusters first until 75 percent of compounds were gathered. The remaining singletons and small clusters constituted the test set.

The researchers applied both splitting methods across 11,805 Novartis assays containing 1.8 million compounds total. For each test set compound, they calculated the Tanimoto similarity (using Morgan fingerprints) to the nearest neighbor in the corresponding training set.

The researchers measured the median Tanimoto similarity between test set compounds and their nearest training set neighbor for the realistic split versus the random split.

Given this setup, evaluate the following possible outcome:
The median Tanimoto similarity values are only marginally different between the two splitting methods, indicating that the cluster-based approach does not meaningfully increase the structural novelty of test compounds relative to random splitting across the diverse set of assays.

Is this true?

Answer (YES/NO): NO